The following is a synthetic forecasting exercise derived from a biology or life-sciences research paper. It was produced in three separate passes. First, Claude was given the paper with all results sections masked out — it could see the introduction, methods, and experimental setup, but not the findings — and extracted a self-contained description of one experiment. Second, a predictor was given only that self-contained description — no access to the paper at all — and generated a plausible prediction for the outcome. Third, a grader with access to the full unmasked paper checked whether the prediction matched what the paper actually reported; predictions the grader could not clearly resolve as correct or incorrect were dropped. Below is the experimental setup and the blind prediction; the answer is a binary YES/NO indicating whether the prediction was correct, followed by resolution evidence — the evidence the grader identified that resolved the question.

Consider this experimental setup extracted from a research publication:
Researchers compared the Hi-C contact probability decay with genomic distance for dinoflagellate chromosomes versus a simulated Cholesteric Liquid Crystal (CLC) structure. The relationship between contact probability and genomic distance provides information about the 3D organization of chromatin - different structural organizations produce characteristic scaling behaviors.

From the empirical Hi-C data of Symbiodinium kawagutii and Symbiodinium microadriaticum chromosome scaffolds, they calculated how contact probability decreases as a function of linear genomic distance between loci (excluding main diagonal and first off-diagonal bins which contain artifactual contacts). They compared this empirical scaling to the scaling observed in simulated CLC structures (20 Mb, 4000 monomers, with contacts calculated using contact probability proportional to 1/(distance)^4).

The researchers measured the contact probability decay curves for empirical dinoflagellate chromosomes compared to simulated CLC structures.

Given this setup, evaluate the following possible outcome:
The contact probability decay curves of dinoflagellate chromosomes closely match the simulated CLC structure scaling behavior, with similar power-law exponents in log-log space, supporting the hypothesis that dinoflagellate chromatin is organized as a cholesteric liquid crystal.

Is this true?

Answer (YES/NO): NO